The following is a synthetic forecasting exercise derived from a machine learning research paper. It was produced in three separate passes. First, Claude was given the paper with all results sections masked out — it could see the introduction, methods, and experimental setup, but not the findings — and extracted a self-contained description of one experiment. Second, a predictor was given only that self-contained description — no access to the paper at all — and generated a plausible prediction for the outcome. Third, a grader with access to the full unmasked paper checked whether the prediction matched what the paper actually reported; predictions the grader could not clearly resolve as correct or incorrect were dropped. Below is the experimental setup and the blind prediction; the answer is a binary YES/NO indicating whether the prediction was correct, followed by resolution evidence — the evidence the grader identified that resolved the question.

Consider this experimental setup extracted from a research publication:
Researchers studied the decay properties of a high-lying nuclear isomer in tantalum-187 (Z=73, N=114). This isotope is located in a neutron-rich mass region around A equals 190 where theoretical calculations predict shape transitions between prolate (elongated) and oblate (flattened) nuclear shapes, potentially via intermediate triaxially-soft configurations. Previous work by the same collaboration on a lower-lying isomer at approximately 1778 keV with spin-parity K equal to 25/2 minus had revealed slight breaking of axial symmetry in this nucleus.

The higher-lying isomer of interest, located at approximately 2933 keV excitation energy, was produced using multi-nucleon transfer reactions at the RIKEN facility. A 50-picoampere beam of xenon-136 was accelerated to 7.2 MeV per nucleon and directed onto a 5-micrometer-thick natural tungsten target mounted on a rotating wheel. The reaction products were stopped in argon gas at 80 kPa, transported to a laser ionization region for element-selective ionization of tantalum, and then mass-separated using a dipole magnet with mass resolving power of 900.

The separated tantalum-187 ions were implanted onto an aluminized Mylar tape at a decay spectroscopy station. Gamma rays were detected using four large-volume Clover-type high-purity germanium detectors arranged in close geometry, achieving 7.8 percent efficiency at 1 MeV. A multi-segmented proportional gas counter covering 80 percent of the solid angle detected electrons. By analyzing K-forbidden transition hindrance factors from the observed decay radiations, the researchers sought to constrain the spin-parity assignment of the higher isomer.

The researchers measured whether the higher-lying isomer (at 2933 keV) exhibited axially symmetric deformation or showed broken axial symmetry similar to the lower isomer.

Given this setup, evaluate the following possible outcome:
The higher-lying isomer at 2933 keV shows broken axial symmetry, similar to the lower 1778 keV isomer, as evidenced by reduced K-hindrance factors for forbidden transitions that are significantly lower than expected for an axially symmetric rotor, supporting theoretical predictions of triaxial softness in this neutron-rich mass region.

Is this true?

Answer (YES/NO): NO